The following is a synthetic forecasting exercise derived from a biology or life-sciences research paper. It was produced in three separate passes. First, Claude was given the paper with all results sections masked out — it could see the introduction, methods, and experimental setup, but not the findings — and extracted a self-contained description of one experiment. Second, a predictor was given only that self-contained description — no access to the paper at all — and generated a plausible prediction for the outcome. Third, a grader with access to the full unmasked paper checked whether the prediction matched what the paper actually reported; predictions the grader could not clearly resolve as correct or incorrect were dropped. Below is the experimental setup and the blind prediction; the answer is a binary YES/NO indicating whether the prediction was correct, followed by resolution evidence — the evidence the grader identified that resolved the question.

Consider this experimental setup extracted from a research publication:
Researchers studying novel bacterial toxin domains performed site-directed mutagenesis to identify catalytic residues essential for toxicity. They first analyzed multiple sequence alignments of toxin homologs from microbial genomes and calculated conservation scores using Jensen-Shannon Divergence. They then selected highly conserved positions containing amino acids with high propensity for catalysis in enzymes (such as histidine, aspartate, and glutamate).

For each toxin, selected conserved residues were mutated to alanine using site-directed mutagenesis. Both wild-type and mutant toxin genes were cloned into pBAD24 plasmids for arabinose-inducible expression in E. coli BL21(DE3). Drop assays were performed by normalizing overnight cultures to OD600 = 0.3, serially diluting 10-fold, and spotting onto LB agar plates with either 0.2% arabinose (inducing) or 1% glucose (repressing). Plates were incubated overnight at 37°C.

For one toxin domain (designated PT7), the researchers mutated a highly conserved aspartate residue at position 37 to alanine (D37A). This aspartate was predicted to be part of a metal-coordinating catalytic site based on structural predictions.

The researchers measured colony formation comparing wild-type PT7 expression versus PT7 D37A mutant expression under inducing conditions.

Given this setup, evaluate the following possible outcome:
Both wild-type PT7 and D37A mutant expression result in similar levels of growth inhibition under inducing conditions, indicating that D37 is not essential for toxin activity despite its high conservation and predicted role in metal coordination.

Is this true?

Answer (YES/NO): NO